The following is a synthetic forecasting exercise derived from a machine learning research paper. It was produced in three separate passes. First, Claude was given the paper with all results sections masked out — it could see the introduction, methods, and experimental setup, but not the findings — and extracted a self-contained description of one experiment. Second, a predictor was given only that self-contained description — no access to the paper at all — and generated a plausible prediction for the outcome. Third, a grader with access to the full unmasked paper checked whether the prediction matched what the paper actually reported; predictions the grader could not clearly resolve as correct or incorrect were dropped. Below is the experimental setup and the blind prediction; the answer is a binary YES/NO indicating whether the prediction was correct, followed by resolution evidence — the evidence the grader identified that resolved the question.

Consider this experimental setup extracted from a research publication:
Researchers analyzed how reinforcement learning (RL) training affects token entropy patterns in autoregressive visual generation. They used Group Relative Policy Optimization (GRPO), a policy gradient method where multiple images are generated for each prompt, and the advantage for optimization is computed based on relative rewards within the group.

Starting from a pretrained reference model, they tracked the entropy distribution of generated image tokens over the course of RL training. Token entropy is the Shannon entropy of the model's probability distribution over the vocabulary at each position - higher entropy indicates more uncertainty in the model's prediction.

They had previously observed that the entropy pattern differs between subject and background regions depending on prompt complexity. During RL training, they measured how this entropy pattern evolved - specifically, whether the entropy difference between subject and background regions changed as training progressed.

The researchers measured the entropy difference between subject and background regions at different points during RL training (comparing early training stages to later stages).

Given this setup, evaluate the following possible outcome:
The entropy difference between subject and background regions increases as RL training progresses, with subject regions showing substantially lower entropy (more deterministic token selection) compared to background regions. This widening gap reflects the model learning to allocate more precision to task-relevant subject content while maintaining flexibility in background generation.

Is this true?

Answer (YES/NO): NO